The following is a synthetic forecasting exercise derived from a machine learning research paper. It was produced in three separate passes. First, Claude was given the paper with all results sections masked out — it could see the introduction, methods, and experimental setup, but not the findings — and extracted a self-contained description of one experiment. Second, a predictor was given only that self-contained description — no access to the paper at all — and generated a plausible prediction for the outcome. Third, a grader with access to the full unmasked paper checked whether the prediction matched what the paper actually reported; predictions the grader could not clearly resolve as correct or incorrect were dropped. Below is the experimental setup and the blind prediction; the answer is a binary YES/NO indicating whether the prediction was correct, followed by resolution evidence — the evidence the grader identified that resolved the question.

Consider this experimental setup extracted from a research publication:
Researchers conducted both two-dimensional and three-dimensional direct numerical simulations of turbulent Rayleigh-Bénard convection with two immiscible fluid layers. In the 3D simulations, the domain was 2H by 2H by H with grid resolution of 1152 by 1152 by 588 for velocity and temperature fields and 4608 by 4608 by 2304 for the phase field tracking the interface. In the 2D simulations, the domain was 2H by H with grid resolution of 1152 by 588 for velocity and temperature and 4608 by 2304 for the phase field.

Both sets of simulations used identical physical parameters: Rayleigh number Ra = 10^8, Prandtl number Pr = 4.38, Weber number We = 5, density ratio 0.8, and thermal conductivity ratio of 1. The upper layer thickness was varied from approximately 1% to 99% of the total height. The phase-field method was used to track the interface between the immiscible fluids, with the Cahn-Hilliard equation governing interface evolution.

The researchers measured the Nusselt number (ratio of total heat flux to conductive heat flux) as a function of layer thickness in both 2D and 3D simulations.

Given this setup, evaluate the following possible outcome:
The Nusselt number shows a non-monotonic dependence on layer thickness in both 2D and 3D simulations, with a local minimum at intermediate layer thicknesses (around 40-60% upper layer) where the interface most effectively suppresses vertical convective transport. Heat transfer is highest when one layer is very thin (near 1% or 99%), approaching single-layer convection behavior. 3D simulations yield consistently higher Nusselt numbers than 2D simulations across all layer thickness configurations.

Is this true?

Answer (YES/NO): NO